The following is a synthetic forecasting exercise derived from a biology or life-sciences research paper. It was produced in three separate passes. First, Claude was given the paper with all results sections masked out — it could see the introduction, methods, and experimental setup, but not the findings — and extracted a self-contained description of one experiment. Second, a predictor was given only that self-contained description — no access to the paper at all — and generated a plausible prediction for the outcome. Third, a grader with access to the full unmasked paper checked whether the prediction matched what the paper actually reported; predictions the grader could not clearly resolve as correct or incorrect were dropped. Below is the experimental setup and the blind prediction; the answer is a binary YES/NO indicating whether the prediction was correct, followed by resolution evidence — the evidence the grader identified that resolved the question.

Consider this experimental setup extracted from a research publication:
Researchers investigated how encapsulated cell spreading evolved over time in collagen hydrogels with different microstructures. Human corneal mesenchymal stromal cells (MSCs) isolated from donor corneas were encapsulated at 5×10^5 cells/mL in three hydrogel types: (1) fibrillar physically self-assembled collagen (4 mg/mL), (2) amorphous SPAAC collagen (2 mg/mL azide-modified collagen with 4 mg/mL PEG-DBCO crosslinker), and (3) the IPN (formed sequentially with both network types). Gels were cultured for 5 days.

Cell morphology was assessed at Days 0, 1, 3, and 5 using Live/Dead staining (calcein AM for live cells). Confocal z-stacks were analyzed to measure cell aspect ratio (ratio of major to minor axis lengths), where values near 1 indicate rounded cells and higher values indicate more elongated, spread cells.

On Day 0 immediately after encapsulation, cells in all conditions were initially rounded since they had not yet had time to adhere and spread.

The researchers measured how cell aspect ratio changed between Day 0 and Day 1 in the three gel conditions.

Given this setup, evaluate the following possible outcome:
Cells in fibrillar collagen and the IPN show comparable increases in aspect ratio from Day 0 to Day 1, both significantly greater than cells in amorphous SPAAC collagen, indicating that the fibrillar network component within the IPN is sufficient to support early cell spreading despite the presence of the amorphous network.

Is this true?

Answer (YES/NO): NO